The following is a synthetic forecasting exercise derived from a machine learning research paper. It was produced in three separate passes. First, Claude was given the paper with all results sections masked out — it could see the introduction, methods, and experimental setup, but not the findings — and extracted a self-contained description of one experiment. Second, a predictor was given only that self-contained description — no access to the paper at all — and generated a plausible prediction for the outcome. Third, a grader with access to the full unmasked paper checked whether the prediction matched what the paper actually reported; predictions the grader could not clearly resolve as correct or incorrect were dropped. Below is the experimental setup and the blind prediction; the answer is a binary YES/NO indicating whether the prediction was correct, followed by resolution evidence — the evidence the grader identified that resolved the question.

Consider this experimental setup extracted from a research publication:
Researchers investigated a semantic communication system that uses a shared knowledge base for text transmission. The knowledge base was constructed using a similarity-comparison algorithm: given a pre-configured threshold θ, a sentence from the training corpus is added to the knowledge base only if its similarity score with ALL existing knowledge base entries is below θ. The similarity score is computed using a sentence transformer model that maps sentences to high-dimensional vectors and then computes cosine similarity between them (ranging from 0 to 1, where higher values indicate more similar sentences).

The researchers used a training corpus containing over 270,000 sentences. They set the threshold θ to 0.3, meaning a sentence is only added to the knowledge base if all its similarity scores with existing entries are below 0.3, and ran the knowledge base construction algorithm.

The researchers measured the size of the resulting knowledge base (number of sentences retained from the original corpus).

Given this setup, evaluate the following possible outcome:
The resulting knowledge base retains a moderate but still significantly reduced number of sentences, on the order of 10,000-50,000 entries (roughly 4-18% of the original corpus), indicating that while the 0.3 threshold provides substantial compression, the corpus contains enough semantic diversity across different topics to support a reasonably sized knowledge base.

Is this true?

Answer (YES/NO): NO